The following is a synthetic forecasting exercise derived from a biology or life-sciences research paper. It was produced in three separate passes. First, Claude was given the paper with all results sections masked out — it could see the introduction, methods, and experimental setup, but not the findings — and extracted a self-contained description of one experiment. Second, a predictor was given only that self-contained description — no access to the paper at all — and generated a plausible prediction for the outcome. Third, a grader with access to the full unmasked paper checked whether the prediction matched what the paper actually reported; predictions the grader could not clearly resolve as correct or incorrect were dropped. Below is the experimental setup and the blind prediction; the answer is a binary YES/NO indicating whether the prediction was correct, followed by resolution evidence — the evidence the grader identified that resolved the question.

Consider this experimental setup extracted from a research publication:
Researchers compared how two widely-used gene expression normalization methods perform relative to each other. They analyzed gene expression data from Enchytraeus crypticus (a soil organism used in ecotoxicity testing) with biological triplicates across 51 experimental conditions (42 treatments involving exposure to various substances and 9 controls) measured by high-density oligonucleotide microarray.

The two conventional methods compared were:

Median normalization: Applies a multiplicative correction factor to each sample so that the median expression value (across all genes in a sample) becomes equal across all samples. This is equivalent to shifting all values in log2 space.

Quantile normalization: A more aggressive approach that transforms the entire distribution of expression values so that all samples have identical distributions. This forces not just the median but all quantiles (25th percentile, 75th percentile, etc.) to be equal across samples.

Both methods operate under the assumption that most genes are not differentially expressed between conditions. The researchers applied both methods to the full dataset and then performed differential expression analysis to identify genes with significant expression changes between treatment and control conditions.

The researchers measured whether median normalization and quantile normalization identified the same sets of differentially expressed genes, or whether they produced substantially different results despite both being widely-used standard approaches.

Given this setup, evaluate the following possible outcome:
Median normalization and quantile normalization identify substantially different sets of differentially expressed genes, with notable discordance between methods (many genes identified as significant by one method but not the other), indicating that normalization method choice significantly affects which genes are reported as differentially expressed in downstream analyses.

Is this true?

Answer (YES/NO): NO